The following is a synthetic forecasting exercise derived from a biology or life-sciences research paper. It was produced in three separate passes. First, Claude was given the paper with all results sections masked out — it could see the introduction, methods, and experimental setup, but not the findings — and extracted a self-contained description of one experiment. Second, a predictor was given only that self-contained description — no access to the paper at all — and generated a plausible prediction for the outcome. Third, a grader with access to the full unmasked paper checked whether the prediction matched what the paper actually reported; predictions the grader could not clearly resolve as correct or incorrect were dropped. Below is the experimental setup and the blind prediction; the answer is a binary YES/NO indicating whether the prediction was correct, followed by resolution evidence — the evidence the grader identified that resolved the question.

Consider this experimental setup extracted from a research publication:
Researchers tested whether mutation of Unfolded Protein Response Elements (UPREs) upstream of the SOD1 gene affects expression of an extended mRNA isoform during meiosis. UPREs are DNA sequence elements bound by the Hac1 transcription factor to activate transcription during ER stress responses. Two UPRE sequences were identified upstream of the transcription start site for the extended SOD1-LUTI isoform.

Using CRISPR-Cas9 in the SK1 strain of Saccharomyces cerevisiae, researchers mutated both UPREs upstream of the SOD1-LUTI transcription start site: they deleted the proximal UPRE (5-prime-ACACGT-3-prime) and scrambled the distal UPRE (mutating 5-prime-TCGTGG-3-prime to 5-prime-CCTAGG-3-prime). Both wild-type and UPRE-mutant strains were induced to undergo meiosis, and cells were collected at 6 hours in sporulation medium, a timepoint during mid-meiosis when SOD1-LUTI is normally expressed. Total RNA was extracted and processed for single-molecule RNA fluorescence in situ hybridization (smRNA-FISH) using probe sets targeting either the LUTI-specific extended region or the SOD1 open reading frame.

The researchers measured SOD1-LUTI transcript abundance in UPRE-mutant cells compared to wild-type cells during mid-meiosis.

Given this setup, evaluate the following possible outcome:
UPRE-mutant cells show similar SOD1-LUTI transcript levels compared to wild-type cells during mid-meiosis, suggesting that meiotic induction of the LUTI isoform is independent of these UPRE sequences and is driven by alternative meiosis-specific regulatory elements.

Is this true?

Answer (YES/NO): YES